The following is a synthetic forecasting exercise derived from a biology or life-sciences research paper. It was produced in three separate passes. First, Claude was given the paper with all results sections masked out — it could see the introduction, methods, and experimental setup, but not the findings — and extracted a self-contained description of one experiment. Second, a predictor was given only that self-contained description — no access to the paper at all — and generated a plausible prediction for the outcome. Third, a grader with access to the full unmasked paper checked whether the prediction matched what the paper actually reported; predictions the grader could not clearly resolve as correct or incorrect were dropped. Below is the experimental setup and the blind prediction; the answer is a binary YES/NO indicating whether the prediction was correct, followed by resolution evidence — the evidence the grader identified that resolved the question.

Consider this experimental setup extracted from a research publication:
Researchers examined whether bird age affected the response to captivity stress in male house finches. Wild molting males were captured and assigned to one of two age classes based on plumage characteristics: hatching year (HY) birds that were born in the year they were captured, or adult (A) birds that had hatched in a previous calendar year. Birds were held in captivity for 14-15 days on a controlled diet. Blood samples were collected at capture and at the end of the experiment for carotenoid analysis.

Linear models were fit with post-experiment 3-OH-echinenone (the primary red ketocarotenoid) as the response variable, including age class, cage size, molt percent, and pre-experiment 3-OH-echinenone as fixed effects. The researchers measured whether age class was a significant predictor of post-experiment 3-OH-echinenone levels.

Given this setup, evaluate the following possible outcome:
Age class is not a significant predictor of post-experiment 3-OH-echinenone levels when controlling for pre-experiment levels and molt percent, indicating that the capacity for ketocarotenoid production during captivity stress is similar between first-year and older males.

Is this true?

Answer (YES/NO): YES